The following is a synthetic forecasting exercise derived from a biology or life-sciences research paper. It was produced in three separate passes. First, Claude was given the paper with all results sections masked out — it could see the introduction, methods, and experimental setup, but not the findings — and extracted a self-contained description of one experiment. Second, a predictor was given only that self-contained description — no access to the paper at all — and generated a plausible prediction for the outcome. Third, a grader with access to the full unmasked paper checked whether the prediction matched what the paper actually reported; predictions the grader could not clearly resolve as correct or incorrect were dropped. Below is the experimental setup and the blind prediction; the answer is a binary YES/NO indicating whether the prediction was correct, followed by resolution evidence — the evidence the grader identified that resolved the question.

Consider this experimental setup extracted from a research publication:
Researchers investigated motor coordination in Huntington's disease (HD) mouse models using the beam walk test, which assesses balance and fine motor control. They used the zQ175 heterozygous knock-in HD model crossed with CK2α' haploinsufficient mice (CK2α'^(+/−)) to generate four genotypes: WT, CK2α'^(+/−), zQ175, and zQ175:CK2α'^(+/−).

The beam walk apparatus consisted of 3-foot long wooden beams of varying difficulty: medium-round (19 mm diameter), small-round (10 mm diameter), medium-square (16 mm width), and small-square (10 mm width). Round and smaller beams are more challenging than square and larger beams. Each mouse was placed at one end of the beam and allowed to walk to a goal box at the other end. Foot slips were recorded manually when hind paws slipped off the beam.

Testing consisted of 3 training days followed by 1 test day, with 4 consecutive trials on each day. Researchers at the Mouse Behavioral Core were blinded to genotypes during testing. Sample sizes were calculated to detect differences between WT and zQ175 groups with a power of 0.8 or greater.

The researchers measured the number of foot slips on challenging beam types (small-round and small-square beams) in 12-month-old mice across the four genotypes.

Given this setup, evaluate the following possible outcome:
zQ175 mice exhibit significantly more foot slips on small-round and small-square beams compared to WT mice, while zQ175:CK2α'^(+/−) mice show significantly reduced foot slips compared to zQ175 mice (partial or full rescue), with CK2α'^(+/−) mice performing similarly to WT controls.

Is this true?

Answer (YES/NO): NO